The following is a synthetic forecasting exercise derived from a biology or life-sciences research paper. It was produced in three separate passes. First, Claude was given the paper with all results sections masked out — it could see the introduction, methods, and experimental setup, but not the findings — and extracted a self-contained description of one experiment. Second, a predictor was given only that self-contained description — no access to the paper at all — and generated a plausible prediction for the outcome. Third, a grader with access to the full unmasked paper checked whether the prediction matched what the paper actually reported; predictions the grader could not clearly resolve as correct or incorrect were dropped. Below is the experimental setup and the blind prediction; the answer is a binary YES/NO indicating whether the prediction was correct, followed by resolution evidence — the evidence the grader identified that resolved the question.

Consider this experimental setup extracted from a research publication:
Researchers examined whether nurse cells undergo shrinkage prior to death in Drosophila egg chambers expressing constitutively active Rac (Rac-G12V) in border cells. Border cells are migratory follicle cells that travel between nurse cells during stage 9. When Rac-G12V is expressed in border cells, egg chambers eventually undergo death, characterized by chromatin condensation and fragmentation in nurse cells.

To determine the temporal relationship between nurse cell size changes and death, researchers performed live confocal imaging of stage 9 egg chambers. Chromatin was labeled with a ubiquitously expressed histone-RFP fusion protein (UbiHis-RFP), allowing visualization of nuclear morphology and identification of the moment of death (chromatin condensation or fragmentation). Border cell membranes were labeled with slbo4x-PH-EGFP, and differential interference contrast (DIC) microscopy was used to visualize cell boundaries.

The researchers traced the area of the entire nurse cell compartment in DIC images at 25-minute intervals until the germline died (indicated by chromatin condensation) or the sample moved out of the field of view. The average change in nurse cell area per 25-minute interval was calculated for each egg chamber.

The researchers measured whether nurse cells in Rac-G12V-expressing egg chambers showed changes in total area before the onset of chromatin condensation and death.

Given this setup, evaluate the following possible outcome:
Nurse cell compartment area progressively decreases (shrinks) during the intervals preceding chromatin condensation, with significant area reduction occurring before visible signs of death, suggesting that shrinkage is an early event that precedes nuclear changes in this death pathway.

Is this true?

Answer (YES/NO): YES